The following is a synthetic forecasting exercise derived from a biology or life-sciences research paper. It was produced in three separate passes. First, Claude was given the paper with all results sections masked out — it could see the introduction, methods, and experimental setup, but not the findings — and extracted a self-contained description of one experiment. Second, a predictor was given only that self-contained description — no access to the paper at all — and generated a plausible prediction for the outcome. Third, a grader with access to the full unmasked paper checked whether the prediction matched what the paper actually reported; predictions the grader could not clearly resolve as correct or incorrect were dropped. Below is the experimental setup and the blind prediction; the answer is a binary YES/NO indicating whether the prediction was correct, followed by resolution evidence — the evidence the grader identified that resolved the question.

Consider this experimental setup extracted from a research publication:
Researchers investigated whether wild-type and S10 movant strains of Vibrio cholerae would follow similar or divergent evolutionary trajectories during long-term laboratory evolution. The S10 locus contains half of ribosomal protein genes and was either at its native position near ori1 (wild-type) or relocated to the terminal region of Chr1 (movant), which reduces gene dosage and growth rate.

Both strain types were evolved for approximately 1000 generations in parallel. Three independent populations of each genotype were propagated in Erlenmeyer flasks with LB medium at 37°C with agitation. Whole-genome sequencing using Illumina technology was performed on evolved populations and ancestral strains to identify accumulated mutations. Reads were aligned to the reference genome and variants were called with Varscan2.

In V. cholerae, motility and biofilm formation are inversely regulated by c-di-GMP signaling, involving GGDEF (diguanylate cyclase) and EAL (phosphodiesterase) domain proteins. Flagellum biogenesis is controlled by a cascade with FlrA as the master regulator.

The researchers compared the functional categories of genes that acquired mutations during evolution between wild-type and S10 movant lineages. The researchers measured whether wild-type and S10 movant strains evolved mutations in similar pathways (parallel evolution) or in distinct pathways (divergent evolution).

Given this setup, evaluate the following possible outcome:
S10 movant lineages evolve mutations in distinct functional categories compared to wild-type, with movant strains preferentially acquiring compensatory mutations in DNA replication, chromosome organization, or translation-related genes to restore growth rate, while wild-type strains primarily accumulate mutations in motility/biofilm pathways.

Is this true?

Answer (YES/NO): NO